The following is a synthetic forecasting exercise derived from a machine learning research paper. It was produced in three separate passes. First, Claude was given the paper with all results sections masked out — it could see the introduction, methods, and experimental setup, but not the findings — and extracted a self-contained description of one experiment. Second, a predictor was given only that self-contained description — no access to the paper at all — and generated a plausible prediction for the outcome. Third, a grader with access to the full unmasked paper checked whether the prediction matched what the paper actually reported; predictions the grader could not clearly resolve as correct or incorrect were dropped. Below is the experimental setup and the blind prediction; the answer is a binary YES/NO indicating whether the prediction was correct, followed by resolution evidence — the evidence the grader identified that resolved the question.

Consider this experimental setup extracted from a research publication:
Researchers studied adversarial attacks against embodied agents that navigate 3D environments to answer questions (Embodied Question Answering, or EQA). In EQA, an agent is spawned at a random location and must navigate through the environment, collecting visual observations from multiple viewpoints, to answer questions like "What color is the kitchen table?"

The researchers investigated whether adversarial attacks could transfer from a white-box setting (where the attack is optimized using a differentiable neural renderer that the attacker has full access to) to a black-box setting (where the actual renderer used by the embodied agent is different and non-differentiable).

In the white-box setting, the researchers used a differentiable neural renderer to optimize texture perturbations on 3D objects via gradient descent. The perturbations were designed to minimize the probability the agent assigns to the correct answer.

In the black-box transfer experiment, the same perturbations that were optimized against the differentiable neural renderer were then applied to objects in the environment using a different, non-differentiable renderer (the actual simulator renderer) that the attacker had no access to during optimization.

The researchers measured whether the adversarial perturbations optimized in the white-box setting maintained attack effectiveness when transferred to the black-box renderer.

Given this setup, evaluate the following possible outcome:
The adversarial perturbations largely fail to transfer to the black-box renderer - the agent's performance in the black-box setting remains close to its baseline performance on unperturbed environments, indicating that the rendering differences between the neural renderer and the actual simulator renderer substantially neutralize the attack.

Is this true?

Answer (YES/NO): NO